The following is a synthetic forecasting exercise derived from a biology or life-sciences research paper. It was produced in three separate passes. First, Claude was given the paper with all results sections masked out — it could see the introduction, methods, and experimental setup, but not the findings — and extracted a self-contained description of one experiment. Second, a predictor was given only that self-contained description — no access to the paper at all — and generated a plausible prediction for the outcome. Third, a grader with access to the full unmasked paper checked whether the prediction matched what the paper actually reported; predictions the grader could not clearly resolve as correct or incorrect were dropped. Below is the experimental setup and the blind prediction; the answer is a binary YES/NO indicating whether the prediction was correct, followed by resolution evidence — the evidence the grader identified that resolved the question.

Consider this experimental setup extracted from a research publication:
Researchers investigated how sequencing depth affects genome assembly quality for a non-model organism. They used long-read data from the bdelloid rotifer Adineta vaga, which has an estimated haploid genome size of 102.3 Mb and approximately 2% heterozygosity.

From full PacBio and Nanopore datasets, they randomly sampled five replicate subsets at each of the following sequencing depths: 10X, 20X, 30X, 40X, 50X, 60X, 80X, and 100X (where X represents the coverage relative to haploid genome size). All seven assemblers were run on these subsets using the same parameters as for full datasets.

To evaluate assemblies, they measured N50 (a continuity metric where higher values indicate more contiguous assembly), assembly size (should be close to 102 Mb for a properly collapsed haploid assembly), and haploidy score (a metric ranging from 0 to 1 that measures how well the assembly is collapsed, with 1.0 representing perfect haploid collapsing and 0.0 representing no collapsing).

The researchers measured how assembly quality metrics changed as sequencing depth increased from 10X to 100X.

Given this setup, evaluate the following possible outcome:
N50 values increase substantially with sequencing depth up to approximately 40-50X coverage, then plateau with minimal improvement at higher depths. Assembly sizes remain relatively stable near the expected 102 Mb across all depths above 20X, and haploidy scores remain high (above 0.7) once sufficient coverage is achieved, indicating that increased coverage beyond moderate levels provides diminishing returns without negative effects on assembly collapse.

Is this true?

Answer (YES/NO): NO